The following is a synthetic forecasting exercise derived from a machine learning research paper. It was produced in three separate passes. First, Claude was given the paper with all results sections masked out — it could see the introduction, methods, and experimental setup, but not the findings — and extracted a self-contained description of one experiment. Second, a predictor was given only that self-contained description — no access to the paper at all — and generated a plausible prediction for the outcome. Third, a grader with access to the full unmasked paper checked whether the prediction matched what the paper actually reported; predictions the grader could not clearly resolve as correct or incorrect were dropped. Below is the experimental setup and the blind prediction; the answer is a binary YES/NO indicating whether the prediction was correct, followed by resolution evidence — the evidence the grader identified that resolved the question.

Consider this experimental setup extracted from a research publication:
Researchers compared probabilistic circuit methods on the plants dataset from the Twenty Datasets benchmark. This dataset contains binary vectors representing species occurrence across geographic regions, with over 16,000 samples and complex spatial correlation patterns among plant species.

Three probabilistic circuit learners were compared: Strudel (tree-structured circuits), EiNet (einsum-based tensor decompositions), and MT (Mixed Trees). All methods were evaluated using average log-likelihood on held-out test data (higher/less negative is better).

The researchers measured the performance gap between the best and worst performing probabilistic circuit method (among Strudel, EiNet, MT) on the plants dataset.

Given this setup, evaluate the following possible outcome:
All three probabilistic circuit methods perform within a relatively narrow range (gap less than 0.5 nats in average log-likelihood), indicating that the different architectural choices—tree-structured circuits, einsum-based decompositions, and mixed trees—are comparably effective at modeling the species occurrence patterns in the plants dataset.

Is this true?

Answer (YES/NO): NO